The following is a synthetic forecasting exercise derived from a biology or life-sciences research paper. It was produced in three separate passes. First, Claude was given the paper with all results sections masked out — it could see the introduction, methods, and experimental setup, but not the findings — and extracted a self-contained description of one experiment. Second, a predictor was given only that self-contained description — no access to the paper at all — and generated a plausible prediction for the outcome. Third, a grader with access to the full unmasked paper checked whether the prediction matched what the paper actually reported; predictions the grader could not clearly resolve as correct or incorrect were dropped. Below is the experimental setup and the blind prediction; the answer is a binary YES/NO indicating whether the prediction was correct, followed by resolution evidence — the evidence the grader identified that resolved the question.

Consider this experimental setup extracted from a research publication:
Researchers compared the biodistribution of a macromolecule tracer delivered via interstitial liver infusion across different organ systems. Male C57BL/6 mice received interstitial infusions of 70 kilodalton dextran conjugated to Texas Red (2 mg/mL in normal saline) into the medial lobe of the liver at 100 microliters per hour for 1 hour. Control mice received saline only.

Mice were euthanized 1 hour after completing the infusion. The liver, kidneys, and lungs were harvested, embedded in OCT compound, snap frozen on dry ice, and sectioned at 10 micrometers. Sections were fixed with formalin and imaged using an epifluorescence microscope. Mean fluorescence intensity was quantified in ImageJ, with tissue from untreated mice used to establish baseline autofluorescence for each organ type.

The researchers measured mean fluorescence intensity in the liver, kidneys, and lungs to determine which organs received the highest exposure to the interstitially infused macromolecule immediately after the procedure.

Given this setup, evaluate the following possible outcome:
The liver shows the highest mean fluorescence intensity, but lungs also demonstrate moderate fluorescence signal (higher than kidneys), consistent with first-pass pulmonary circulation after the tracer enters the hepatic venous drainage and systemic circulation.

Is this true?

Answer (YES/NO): NO